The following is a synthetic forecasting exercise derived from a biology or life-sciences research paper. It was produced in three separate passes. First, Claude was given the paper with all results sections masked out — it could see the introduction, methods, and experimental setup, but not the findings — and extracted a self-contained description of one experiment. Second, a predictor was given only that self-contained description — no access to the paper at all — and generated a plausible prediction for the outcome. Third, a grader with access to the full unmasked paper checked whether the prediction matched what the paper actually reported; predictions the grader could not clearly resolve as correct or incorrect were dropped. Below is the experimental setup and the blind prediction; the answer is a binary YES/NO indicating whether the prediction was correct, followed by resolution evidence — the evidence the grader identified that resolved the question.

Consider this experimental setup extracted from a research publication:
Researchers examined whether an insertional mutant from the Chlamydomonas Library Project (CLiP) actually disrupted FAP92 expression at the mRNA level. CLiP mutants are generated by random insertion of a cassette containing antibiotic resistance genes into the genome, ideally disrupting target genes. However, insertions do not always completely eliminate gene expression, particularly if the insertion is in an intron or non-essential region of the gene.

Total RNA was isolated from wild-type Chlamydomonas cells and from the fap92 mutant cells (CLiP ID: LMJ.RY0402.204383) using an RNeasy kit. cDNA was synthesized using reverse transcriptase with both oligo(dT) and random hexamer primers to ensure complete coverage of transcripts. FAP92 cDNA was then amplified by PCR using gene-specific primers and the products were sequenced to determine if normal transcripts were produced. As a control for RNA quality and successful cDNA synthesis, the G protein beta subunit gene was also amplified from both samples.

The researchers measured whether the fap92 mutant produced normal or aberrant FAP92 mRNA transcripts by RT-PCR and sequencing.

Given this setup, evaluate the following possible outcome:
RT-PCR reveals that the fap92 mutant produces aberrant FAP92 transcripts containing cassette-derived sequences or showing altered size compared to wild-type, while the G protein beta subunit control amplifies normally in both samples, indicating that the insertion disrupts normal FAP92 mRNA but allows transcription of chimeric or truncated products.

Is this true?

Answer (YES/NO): NO